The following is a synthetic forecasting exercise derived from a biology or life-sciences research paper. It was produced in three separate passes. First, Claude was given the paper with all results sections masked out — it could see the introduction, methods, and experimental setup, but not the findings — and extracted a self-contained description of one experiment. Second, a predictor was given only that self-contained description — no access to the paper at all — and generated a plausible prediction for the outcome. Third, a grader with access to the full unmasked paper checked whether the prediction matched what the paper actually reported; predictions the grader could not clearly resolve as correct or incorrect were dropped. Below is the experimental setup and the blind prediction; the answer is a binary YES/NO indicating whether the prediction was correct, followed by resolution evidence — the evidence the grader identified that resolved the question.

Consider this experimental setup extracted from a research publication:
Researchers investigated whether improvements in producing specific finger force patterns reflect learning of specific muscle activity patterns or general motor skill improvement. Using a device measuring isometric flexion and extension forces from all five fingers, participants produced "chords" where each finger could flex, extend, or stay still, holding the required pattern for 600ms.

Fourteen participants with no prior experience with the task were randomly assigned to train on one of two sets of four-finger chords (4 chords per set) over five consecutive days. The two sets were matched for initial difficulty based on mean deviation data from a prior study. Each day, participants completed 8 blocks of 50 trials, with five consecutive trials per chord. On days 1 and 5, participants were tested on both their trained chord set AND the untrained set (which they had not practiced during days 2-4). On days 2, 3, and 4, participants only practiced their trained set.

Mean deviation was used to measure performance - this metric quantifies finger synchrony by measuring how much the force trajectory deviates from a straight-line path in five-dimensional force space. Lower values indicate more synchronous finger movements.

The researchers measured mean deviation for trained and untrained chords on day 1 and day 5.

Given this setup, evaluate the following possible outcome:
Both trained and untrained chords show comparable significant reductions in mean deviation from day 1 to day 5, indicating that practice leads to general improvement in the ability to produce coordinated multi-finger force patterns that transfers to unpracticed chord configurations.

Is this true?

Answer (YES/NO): NO